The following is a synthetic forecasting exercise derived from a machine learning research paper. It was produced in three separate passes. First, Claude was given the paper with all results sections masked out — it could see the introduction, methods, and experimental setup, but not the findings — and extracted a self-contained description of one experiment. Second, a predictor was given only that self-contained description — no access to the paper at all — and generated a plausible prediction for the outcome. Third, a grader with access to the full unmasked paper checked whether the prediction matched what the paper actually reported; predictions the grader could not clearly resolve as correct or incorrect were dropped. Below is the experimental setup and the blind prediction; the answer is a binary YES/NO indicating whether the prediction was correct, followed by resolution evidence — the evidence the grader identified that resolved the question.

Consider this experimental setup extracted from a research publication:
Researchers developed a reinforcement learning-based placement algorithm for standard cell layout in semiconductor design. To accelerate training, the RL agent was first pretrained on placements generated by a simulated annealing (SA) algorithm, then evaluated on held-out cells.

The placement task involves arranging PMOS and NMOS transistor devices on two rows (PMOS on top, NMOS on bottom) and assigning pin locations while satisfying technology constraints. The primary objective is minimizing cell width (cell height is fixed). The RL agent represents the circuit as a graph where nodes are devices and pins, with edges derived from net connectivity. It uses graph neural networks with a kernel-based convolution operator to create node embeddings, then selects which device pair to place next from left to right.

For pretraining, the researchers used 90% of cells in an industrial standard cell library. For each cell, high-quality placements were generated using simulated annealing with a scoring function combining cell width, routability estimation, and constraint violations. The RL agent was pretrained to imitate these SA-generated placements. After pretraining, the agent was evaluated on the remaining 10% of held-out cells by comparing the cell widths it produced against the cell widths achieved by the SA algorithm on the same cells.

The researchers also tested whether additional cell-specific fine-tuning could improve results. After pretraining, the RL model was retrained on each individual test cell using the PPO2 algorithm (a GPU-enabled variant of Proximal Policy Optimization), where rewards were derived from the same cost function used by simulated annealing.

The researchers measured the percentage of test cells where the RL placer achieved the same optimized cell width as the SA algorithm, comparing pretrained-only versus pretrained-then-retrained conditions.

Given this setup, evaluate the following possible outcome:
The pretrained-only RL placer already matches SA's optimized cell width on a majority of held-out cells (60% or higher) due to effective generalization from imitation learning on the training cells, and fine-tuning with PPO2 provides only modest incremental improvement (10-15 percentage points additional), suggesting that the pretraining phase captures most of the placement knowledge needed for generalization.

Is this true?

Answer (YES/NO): NO